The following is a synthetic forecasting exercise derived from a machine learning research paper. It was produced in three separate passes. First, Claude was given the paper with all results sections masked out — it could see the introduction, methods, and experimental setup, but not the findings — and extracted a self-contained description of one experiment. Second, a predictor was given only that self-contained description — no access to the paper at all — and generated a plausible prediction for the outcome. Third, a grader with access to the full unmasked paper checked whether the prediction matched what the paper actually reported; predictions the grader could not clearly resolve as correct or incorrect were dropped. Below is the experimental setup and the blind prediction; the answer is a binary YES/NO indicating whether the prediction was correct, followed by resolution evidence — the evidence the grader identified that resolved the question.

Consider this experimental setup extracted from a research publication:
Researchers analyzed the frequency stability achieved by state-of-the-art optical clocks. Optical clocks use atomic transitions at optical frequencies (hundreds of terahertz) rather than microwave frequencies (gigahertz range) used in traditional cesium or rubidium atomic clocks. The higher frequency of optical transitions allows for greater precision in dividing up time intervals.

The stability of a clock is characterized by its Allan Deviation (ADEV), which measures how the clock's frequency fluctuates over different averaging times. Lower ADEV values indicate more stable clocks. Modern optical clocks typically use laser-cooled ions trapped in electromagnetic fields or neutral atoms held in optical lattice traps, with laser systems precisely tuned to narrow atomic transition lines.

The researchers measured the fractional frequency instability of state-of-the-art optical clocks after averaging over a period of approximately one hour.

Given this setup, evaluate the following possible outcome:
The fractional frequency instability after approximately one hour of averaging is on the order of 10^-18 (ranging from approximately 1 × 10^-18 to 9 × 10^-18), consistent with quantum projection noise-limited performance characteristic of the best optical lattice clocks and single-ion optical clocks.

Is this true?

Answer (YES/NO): NO